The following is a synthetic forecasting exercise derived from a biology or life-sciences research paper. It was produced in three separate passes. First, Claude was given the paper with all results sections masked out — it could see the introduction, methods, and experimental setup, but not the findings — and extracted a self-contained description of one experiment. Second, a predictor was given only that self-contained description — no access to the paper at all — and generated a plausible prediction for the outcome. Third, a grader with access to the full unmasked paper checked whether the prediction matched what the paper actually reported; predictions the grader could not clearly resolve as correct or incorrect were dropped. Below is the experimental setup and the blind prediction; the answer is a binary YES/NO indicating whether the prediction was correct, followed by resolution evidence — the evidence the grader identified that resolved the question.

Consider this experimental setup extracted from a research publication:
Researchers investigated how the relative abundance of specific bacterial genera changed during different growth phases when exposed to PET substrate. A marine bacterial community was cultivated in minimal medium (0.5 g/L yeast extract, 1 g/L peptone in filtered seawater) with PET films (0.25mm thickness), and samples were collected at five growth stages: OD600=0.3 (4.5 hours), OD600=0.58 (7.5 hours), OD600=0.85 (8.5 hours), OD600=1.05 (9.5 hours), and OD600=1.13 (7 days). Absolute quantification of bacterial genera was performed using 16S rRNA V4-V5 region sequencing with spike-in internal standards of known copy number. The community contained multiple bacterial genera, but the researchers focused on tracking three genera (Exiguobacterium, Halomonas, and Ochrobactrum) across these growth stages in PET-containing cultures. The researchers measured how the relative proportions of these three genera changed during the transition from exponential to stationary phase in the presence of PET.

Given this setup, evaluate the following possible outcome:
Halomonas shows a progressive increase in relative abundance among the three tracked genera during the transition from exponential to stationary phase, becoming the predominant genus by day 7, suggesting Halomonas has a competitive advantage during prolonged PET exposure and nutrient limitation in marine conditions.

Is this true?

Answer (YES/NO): NO